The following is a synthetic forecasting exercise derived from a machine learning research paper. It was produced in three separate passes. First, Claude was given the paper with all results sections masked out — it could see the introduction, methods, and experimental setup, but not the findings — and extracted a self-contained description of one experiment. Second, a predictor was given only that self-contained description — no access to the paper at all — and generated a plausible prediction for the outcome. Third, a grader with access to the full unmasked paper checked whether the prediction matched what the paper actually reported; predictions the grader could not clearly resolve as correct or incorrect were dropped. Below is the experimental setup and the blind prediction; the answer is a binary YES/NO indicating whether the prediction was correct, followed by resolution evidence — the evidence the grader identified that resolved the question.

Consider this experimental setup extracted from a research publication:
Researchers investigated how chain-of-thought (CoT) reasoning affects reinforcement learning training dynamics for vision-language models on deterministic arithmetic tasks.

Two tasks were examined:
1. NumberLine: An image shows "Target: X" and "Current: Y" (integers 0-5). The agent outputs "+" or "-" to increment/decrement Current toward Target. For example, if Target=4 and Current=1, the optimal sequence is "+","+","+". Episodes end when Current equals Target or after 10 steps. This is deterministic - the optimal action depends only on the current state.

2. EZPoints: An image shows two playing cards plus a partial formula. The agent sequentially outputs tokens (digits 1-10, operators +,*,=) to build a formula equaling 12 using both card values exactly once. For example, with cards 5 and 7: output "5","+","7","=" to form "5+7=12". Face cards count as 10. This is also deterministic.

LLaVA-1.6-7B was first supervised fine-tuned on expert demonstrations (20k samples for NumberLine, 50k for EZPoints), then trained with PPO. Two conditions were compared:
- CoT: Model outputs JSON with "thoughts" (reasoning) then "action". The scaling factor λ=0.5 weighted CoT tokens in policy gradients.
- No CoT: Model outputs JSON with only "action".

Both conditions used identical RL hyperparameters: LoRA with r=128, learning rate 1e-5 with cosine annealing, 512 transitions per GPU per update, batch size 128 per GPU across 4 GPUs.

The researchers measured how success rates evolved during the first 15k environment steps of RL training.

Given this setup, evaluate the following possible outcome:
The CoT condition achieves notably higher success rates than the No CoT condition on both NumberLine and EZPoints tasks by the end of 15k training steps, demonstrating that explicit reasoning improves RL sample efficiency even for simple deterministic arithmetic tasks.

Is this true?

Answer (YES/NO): YES